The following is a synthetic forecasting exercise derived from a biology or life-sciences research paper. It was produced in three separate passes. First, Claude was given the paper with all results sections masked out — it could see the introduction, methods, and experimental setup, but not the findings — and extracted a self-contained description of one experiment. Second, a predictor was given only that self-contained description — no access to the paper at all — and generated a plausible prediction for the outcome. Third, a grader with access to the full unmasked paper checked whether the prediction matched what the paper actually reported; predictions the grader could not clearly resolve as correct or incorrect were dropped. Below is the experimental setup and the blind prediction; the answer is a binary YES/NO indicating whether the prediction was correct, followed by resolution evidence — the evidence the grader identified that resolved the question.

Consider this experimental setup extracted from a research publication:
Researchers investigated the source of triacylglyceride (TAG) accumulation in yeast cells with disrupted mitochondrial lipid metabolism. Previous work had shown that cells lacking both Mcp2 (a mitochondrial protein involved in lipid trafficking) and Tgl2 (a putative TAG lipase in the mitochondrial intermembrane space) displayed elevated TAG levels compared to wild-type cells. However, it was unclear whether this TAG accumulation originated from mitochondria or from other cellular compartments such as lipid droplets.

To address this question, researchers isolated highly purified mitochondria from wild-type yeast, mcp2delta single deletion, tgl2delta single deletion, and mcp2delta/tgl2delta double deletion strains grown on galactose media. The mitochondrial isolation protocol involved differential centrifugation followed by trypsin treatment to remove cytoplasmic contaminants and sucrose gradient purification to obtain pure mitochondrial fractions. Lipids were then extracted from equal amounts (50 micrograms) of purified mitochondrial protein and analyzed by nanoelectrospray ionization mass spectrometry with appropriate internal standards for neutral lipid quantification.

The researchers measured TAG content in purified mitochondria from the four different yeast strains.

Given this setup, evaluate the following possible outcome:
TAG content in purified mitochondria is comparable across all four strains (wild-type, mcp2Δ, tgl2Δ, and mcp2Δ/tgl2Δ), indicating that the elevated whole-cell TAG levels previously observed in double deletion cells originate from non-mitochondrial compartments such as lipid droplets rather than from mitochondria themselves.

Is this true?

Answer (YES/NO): NO